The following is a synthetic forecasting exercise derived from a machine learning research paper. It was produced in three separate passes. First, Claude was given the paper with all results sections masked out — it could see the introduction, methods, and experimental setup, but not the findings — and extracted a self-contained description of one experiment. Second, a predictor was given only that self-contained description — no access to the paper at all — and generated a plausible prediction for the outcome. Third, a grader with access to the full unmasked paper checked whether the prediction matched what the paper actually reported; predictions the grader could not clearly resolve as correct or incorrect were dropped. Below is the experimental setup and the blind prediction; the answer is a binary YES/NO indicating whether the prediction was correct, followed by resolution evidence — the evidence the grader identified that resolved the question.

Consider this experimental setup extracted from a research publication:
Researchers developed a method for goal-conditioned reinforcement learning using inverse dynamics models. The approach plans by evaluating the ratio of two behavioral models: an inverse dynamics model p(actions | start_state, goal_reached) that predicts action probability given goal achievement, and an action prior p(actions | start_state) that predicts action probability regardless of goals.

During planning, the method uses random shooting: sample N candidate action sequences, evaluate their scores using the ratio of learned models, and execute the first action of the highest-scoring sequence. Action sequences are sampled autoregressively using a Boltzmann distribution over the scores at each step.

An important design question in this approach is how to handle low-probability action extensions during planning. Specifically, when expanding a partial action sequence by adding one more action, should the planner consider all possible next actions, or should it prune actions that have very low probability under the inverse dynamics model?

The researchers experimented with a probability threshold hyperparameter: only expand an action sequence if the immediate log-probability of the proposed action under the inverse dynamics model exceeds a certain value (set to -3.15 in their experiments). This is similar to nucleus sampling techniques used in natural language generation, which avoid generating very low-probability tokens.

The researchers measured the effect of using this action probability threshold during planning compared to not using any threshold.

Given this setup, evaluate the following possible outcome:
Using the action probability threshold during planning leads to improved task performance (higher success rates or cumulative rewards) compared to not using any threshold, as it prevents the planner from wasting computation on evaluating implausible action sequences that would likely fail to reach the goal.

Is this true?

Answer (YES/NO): YES